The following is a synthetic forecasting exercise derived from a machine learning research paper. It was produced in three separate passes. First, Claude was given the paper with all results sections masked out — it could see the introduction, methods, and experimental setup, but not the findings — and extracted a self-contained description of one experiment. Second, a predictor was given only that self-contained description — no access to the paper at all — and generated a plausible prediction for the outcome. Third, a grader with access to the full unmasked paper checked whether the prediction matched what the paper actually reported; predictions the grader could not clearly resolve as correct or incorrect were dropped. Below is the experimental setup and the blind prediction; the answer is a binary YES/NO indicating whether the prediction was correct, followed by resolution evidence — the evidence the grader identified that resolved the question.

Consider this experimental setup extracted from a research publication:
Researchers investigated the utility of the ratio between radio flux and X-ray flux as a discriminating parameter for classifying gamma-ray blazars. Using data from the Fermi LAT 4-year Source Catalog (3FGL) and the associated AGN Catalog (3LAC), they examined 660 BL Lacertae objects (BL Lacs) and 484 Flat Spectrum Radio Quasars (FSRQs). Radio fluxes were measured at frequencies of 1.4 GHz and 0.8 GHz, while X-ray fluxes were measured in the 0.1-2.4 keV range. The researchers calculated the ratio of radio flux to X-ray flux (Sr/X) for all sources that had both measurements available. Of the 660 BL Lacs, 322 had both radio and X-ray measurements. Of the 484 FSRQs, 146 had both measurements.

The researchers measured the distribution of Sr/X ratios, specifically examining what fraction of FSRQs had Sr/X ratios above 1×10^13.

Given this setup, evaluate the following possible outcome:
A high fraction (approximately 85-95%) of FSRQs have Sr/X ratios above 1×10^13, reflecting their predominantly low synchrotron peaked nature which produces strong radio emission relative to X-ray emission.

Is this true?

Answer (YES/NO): NO